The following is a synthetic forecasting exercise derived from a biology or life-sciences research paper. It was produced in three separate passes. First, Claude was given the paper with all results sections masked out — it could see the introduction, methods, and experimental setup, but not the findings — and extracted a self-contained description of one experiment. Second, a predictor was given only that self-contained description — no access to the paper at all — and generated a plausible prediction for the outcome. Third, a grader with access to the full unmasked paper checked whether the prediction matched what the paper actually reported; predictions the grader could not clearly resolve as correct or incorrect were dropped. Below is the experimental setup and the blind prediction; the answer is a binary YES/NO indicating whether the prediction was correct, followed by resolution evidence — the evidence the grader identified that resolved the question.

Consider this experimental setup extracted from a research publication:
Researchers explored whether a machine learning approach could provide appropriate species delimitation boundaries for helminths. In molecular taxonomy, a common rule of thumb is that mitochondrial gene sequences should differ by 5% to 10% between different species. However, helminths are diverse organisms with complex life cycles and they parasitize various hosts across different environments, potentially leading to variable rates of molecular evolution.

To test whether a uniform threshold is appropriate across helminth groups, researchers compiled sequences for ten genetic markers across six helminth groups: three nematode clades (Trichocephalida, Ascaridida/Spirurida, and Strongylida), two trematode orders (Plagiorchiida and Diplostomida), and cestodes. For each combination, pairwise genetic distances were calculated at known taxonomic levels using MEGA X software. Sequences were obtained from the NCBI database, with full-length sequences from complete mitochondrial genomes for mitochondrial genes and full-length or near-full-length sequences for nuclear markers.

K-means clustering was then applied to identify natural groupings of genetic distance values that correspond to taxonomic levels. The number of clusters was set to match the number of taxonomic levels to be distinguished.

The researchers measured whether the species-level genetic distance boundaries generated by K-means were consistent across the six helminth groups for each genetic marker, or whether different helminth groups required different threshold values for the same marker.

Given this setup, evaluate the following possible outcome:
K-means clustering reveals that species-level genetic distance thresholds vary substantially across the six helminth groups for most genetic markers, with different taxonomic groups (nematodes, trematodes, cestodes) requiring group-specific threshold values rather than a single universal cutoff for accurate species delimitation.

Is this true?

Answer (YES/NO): YES